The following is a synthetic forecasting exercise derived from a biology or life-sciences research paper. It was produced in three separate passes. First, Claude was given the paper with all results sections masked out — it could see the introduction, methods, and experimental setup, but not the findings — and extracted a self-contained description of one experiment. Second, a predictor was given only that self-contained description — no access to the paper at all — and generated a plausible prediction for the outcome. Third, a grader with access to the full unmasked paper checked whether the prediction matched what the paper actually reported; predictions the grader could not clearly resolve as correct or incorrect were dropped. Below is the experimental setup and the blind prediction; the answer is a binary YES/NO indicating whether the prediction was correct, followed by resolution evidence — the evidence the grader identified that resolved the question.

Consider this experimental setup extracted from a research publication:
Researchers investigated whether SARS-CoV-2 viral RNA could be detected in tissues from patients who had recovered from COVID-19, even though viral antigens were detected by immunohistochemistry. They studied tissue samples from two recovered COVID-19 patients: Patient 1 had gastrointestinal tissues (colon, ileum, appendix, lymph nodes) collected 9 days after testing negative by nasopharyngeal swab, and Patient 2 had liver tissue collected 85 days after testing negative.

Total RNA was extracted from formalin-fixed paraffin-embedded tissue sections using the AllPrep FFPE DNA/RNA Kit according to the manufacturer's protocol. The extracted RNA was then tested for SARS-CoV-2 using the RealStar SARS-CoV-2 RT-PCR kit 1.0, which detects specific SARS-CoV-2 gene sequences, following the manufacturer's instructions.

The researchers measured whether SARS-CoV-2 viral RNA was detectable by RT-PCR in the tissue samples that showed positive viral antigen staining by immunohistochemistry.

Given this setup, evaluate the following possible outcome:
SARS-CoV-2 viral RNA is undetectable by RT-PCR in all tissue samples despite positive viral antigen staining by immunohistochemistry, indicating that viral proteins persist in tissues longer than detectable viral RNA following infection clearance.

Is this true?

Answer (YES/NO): NO